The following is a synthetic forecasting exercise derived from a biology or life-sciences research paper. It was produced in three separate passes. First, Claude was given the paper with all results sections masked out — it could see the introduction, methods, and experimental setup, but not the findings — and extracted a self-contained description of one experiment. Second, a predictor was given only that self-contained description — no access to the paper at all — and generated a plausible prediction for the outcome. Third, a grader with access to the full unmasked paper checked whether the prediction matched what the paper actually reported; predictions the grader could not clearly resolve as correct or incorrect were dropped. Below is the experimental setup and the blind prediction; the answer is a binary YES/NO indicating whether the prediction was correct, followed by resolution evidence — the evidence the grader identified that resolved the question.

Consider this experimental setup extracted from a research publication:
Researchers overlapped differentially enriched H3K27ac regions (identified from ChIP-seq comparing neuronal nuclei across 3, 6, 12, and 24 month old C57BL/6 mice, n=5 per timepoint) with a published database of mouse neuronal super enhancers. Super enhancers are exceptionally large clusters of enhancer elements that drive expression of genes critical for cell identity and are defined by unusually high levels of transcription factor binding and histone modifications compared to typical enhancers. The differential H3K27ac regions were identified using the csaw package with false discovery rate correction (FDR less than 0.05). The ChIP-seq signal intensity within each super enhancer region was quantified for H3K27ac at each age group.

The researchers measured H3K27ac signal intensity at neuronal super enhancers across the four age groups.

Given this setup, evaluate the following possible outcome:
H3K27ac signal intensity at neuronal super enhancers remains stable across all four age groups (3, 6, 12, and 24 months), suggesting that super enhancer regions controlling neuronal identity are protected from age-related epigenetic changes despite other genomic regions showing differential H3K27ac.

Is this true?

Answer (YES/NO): NO